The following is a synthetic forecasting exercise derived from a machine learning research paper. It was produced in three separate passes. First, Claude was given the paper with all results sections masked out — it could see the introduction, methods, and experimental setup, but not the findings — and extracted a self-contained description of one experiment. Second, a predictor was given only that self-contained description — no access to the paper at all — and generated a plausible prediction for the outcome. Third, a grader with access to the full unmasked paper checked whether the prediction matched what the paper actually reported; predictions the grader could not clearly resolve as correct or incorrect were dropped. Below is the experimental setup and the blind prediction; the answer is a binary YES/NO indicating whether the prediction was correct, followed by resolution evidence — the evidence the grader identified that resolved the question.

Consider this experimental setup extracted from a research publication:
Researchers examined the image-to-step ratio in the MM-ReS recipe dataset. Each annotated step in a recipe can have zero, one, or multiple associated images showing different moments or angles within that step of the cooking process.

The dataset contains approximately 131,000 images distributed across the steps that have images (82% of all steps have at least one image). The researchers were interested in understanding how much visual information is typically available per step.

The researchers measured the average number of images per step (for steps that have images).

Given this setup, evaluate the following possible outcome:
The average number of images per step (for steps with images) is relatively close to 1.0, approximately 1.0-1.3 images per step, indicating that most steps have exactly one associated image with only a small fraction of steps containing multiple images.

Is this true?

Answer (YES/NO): NO